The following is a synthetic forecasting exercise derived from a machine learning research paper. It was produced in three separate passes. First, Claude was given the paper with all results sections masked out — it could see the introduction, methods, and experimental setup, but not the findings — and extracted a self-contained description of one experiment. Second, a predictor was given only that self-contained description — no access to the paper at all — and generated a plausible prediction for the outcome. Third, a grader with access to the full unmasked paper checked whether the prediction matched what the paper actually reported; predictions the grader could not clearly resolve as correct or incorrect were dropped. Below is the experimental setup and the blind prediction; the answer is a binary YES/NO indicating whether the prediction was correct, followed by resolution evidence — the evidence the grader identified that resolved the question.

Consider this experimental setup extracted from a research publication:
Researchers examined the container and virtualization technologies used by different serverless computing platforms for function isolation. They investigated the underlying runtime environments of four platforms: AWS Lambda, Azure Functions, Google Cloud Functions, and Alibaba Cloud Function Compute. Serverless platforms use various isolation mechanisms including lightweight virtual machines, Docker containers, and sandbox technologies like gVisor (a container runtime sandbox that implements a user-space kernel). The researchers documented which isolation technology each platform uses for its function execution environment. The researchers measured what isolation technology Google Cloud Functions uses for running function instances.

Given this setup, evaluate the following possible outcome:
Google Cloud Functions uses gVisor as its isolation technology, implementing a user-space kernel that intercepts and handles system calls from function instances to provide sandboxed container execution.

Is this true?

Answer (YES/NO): YES